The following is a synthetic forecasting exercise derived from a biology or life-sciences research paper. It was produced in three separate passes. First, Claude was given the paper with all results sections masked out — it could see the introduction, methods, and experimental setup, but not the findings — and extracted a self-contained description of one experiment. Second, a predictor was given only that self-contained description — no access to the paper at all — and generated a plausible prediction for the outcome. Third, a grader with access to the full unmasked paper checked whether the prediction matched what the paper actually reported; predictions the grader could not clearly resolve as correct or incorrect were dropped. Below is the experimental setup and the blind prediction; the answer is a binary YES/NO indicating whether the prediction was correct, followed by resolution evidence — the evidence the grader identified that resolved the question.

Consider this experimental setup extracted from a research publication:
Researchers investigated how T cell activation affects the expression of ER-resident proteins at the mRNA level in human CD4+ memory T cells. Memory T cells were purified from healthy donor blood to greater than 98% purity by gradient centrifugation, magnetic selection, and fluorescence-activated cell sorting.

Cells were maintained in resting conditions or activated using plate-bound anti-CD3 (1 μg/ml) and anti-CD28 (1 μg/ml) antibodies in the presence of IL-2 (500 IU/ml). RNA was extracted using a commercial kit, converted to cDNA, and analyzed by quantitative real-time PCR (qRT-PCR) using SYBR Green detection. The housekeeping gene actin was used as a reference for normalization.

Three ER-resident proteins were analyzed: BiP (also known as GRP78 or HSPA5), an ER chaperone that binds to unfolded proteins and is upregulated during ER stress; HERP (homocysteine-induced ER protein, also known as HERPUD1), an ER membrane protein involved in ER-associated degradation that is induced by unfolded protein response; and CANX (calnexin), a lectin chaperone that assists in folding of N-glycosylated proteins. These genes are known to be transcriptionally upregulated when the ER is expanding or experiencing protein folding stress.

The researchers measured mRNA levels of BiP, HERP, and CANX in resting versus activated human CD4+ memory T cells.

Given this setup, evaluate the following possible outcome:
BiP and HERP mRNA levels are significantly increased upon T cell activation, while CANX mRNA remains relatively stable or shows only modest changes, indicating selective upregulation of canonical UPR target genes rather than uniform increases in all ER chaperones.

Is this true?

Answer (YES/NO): NO